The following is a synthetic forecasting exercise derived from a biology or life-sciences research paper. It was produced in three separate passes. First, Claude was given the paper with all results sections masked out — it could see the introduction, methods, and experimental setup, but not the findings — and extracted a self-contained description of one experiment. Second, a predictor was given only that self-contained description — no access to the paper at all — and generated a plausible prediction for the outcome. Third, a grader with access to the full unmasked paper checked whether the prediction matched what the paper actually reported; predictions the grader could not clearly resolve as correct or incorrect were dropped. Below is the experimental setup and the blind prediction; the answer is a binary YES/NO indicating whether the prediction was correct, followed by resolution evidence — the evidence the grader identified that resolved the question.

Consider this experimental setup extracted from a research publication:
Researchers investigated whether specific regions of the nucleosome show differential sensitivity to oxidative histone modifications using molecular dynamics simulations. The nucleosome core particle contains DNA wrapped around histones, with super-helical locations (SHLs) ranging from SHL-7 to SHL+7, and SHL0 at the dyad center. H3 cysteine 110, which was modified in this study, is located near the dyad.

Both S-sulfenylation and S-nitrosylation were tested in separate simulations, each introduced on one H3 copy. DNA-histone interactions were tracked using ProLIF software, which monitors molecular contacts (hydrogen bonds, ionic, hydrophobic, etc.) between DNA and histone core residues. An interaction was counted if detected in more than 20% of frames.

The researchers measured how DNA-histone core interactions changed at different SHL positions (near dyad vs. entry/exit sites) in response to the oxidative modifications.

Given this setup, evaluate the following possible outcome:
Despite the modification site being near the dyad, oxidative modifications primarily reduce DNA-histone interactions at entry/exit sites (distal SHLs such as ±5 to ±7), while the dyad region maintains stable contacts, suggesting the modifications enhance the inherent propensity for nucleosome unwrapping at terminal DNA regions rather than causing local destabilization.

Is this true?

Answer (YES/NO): NO